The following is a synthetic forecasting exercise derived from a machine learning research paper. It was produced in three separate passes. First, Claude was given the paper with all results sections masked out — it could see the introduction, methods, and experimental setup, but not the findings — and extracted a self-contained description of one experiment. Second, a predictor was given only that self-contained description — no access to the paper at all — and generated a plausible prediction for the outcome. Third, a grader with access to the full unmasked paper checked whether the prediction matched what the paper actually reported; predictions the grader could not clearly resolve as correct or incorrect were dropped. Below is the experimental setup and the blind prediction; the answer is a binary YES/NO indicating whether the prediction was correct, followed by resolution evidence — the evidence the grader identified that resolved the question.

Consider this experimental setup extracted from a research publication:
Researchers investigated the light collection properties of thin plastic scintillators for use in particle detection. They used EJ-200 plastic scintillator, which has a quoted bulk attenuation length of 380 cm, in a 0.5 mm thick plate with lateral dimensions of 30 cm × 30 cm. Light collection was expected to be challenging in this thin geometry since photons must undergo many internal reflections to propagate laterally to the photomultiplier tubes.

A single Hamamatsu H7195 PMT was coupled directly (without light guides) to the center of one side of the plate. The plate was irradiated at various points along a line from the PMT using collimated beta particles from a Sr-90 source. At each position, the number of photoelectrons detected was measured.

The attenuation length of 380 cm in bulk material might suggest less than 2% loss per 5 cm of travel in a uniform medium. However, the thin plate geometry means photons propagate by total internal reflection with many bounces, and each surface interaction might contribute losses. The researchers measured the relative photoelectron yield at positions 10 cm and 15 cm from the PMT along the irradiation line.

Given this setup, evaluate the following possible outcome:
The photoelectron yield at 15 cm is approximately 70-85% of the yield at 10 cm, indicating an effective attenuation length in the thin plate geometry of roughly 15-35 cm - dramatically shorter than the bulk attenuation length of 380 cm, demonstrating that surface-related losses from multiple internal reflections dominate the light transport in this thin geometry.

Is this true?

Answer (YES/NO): NO